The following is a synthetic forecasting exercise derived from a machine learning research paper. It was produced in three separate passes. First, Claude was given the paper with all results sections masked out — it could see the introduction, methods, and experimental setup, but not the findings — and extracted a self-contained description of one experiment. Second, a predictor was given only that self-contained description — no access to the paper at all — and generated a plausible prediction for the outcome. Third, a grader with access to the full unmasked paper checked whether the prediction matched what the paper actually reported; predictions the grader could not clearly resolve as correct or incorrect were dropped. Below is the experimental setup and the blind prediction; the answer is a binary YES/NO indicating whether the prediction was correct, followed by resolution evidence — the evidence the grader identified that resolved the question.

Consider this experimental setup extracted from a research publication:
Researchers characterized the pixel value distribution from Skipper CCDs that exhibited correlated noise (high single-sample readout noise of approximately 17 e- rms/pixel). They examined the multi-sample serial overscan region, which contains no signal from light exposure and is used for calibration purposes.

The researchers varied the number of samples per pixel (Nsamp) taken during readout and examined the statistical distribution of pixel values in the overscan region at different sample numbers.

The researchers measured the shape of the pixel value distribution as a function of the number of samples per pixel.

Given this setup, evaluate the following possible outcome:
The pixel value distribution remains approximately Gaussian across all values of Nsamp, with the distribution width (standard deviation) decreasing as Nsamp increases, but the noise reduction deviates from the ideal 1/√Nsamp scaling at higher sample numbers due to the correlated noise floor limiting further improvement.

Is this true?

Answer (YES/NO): NO